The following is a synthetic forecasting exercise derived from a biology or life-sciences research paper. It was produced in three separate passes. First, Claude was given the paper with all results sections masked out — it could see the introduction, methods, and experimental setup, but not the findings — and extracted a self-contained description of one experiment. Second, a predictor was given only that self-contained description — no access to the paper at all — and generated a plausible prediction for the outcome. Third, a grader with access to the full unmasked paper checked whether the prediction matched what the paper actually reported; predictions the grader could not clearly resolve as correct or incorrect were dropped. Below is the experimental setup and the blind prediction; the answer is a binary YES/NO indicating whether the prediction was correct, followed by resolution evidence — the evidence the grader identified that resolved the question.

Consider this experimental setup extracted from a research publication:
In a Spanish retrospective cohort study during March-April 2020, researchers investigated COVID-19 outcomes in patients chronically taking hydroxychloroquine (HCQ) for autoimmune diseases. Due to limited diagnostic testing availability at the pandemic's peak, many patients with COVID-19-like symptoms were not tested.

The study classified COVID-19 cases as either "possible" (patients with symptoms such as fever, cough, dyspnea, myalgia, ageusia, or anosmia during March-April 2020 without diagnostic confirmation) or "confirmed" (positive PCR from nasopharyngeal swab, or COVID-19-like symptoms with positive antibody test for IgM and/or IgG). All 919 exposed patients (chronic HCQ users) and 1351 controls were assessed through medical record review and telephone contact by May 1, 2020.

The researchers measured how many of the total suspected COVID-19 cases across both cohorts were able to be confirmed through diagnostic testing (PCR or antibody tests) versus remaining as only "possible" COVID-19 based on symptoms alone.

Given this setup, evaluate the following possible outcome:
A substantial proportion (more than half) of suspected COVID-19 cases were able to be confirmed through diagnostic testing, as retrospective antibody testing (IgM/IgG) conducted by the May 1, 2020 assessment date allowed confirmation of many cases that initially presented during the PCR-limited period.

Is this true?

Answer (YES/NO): NO